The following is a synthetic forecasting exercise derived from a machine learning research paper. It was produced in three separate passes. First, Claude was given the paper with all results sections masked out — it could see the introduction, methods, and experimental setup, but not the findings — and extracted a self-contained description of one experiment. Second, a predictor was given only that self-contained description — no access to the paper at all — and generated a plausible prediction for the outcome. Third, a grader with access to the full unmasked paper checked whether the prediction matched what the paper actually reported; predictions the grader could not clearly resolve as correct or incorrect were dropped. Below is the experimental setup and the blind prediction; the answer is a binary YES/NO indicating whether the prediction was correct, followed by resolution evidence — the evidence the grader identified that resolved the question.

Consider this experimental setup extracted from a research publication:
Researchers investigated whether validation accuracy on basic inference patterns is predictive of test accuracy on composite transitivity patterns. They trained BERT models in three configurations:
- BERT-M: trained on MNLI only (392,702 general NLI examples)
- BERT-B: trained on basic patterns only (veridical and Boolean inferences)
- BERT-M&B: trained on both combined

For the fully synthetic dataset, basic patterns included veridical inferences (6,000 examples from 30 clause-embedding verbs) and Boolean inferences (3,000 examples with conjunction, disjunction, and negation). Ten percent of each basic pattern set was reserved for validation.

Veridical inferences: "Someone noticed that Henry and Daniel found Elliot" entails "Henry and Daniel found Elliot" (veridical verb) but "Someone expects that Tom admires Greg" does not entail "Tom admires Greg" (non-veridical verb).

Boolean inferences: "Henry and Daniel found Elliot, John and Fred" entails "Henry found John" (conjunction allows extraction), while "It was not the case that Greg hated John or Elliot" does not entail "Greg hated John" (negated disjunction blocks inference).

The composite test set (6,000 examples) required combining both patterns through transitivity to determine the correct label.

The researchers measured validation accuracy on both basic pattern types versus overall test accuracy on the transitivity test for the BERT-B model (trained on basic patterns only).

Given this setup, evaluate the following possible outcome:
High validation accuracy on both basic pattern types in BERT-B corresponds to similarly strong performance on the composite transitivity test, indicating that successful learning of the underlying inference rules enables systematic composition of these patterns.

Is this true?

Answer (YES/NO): NO